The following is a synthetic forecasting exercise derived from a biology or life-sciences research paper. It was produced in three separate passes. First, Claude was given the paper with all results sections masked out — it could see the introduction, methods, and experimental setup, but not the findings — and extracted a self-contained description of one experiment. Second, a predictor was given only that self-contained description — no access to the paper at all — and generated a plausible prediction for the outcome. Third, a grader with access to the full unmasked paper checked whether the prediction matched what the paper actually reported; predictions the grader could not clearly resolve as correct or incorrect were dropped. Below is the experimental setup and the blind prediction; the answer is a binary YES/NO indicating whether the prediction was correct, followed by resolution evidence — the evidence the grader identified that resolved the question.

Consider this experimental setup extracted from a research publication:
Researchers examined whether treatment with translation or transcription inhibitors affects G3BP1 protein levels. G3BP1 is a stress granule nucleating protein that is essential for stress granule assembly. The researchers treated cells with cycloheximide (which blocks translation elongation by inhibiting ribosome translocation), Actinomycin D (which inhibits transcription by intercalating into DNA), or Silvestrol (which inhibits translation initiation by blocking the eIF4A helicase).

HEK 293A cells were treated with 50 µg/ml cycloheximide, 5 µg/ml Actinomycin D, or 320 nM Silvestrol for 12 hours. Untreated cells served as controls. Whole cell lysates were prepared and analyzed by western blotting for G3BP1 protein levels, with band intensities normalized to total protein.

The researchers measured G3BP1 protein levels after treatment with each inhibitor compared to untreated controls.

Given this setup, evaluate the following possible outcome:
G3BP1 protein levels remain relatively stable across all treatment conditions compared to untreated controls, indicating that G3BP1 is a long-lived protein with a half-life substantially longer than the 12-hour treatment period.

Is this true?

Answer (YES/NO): NO